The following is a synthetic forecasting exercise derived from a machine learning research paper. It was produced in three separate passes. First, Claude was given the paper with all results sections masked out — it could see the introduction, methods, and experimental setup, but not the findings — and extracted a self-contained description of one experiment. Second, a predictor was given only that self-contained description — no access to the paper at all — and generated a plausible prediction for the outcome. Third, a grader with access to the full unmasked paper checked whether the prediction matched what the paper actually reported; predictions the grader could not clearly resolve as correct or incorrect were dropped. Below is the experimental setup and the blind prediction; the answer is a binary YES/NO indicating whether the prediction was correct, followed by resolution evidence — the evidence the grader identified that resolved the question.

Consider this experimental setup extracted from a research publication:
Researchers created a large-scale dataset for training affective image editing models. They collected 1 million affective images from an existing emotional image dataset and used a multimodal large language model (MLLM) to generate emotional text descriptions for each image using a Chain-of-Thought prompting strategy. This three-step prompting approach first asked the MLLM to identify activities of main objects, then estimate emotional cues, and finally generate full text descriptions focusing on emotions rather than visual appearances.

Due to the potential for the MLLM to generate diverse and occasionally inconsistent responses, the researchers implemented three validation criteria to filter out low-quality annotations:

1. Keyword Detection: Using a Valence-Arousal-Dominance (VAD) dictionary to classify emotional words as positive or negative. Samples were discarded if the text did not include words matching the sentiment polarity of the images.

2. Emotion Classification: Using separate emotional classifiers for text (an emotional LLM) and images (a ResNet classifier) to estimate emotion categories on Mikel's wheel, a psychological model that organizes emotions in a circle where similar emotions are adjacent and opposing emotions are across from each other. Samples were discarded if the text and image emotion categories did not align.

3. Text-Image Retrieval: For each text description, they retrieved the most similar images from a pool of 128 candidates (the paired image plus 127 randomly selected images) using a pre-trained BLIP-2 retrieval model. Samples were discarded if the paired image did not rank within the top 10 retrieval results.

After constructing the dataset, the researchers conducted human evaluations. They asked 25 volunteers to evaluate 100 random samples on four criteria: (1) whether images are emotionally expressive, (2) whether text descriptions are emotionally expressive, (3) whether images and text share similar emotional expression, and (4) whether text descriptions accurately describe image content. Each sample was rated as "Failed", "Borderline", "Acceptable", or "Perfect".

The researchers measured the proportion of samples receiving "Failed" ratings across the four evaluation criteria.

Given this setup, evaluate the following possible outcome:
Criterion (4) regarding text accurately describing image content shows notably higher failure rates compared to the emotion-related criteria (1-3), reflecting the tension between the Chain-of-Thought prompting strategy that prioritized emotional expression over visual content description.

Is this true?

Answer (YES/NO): NO